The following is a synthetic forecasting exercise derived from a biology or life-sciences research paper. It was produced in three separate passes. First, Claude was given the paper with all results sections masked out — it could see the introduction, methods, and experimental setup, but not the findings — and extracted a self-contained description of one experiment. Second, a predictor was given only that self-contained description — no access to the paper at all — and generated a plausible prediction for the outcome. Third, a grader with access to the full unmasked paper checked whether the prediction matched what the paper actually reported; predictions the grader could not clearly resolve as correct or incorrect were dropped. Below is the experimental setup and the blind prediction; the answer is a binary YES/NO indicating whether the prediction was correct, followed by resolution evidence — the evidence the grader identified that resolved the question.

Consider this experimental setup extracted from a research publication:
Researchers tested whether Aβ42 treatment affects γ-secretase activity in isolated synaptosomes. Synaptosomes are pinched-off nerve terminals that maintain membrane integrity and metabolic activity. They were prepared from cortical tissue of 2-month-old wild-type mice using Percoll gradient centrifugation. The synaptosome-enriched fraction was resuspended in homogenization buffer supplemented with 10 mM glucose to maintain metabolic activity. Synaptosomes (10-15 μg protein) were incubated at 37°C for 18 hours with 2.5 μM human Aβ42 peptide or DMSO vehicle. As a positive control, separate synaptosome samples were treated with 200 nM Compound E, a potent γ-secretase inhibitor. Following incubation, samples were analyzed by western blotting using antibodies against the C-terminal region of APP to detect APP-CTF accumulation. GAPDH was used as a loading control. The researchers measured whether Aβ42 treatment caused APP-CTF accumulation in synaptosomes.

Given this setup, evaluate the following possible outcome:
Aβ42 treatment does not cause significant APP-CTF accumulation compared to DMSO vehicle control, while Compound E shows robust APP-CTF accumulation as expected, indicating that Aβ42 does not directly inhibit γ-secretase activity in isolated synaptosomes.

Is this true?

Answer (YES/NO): NO